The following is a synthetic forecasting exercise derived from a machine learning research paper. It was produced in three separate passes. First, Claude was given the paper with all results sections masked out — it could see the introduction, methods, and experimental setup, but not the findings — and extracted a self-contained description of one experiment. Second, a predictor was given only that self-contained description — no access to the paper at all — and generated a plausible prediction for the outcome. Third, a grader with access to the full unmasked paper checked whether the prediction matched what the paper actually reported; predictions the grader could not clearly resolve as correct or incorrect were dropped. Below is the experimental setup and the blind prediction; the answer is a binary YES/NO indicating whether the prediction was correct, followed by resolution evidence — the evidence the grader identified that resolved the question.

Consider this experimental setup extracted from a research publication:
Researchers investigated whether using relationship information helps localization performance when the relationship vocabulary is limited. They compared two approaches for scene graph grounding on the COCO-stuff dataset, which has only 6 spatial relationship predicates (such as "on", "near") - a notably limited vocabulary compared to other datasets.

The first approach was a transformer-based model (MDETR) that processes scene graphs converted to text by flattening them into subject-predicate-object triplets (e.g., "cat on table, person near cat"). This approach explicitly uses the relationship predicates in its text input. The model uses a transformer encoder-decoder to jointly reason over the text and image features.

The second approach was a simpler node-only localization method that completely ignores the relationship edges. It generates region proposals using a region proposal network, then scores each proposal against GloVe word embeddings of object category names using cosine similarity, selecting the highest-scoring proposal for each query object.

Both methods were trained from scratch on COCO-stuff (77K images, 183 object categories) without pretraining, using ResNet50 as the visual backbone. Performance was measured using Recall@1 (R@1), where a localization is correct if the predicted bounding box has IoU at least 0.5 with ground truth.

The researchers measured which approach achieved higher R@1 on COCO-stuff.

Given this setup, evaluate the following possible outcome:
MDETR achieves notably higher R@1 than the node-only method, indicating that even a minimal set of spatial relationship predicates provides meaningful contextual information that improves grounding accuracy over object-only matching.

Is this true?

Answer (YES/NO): NO